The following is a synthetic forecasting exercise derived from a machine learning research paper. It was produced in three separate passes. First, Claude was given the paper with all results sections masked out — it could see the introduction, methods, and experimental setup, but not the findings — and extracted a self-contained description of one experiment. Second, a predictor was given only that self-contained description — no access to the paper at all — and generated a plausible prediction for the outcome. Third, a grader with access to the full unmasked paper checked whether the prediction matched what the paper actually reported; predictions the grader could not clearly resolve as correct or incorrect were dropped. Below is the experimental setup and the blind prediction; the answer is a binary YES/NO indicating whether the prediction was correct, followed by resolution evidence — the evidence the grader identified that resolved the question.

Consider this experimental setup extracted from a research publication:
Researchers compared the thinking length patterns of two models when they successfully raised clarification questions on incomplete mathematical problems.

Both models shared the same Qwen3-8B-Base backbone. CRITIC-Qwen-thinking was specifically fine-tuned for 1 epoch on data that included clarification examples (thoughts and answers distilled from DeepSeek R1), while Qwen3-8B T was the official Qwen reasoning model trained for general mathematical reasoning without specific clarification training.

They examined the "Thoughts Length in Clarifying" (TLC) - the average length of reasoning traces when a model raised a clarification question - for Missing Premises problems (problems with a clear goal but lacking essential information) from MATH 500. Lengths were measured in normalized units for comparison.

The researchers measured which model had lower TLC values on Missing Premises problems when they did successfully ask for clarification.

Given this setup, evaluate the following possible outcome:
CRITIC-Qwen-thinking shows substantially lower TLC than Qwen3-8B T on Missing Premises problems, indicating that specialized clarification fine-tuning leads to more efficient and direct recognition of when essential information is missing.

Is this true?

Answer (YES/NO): YES